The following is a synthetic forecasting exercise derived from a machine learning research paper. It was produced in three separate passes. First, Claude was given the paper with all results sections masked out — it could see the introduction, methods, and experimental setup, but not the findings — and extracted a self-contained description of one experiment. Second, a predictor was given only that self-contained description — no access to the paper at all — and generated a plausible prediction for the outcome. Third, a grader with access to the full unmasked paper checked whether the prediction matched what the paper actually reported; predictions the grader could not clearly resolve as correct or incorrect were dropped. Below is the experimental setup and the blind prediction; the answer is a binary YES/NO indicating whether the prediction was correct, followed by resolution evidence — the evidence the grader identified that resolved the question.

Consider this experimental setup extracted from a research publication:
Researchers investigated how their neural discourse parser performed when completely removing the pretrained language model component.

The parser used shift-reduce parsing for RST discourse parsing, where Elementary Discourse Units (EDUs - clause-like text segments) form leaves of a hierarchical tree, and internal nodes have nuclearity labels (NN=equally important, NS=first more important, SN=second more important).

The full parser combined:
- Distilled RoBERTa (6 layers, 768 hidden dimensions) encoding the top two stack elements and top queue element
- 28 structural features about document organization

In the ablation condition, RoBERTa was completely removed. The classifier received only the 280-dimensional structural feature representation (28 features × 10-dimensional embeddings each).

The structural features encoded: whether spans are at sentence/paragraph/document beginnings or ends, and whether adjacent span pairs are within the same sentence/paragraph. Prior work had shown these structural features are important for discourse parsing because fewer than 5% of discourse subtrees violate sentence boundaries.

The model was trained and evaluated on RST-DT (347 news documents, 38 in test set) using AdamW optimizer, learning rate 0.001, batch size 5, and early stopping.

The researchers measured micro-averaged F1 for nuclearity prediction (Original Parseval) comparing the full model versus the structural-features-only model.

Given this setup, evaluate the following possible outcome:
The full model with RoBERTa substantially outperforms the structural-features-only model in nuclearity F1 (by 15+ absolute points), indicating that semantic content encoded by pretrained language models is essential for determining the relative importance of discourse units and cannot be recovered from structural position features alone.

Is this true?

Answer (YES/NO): YES